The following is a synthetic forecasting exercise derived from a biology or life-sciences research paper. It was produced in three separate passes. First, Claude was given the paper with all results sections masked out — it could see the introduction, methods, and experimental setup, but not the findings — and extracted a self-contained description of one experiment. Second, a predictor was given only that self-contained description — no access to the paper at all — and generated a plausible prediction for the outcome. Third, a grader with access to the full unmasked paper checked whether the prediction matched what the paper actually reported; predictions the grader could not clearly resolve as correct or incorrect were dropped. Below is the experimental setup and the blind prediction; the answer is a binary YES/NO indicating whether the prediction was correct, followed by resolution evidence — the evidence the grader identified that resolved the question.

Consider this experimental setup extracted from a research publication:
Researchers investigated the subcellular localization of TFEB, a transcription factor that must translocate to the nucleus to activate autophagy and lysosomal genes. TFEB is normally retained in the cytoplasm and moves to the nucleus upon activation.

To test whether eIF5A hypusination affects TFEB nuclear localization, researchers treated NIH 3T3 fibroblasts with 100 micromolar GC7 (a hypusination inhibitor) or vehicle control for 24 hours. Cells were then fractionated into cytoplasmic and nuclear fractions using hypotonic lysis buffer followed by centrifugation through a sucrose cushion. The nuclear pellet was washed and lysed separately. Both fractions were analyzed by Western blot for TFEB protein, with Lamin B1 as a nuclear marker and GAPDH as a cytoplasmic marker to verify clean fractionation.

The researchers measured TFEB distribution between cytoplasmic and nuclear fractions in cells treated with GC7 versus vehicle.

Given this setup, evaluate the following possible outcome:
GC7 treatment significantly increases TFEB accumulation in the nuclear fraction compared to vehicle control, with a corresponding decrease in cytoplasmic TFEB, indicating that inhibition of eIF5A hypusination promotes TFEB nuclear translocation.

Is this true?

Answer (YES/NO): NO